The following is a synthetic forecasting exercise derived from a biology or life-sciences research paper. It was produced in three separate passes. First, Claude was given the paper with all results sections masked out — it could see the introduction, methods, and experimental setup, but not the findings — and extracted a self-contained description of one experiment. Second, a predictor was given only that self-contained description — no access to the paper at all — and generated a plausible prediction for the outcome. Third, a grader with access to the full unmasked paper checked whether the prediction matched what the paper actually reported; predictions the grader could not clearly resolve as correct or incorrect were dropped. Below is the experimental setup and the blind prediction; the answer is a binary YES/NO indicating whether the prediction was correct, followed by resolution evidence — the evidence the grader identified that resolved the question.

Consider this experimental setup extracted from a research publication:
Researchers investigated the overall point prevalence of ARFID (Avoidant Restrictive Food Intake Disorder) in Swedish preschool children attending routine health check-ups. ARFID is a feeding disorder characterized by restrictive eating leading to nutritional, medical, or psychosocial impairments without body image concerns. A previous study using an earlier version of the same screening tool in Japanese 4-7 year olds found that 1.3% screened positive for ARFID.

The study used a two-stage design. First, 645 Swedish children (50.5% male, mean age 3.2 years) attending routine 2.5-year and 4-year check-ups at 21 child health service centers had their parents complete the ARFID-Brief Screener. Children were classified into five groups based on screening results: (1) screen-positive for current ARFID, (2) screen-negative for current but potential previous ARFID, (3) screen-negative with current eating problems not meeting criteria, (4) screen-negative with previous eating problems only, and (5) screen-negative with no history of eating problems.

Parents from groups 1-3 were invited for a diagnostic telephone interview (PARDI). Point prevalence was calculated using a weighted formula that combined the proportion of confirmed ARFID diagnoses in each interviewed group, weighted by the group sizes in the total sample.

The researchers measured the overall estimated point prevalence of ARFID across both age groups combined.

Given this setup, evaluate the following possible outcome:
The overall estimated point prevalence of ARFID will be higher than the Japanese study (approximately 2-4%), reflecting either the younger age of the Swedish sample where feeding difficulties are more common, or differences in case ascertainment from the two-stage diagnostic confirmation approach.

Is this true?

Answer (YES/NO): NO